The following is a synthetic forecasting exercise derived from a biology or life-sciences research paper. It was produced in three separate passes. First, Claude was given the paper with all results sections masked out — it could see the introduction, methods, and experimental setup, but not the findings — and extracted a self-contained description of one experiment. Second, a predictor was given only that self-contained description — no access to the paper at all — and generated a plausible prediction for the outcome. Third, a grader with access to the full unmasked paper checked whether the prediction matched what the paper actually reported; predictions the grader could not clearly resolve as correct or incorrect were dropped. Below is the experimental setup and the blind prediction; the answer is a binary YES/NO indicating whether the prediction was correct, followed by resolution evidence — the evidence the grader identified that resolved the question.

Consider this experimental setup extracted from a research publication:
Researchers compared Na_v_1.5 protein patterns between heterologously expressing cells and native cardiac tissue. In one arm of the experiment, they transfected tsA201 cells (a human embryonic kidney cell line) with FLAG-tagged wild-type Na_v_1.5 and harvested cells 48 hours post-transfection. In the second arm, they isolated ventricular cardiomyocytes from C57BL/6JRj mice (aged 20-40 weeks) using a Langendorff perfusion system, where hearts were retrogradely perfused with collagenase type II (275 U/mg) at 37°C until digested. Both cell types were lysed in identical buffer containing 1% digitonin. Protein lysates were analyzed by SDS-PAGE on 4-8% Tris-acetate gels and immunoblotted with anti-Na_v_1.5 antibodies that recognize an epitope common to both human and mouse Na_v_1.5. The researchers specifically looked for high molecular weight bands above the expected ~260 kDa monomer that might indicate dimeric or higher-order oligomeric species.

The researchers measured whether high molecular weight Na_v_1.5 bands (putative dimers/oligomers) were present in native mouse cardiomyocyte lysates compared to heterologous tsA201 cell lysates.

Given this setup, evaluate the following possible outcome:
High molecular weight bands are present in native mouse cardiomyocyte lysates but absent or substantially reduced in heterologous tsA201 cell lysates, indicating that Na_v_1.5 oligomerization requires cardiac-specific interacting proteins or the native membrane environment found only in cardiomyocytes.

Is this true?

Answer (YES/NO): NO